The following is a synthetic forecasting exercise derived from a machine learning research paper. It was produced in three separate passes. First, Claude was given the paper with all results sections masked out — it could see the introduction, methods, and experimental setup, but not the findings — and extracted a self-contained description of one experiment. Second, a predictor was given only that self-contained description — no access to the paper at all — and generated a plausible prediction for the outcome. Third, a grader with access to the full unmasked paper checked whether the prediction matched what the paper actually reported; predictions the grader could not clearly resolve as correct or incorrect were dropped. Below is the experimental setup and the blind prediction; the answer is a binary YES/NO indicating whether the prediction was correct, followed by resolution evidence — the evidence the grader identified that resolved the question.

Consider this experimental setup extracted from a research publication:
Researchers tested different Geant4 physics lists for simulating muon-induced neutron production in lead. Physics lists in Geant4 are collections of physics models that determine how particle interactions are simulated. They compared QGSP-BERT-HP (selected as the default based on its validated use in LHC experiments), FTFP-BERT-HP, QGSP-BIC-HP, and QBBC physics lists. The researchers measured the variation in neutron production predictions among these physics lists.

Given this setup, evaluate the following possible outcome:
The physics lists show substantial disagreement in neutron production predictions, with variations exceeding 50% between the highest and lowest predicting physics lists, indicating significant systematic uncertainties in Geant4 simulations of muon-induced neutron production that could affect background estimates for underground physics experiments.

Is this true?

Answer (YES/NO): NO